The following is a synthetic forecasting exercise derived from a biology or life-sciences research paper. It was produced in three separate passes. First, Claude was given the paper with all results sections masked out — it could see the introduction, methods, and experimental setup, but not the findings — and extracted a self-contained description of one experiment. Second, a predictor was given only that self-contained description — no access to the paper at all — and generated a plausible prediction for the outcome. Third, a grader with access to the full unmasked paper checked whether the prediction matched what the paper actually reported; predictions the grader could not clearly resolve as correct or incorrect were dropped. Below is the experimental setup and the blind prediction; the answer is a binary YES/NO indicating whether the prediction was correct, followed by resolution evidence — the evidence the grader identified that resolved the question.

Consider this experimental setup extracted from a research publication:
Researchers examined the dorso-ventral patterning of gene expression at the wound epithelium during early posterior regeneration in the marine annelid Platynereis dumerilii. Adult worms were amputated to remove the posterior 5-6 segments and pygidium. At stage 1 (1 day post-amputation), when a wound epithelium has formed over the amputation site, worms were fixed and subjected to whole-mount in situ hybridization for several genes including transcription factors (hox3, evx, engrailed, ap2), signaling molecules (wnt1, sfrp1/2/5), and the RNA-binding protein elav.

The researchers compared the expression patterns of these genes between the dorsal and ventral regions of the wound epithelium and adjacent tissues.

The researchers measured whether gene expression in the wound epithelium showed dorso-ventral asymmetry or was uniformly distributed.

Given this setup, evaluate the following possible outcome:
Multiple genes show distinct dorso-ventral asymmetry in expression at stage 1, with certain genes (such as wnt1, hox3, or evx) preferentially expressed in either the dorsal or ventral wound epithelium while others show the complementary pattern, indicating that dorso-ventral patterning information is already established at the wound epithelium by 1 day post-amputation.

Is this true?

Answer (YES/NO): YES